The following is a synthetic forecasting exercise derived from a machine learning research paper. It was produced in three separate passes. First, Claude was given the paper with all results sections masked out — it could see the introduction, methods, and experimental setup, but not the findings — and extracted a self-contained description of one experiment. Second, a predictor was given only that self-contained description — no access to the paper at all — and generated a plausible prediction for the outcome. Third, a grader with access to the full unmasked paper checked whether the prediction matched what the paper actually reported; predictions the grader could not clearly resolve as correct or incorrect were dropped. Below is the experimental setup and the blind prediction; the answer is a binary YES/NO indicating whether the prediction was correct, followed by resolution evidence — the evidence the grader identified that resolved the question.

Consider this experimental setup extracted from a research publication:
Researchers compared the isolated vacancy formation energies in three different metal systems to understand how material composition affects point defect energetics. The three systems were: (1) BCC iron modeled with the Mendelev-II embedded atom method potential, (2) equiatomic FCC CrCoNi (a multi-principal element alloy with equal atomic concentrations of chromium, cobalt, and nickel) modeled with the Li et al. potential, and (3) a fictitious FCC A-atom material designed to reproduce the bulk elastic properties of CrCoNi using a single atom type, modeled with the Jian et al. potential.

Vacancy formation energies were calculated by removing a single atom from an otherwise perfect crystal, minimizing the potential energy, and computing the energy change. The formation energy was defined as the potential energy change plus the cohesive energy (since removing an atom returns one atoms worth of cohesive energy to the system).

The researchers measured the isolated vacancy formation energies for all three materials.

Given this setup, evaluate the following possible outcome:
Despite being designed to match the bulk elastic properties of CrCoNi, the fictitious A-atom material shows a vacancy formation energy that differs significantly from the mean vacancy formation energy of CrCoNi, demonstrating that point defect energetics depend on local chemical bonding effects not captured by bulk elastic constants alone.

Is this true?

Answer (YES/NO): NO